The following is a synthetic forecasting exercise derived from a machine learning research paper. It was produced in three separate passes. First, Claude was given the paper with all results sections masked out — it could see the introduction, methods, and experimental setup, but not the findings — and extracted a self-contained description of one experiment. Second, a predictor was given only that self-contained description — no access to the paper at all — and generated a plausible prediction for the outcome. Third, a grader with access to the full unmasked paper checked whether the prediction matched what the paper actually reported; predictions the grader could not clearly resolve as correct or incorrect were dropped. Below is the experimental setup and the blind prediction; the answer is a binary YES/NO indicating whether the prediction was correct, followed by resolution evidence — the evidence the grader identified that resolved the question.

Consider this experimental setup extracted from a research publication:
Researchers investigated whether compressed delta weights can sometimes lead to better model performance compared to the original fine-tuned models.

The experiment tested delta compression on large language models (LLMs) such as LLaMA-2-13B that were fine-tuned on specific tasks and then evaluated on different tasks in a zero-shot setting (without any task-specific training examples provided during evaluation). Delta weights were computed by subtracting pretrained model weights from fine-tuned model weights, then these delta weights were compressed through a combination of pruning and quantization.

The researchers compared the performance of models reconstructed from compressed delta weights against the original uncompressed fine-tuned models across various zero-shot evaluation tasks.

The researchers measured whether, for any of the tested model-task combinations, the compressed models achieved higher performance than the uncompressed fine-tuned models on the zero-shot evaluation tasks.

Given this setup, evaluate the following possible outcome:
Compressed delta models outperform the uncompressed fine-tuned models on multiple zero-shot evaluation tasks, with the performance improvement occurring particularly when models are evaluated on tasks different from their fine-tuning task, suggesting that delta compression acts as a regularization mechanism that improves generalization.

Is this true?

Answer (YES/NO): NO